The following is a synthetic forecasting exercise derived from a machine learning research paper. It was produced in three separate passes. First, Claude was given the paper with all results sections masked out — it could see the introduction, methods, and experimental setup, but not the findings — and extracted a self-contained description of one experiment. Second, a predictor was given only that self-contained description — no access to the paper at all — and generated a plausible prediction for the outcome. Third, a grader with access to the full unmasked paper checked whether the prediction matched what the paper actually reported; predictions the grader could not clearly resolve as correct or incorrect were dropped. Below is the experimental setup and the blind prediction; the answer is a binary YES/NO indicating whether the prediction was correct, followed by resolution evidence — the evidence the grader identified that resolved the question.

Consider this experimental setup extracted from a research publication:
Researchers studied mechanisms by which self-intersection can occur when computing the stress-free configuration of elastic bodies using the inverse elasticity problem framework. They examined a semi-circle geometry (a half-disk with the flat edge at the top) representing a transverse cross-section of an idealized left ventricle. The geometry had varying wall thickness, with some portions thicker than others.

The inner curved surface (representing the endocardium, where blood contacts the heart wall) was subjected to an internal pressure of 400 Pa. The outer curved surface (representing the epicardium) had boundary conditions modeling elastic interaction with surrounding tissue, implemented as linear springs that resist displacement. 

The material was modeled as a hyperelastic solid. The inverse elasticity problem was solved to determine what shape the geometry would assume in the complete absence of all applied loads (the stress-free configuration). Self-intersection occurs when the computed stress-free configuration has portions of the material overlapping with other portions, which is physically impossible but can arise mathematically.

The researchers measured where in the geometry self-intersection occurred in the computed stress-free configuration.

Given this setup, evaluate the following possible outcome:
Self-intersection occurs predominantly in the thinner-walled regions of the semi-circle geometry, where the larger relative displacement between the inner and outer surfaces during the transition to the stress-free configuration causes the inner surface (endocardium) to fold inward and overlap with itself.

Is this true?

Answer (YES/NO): YES